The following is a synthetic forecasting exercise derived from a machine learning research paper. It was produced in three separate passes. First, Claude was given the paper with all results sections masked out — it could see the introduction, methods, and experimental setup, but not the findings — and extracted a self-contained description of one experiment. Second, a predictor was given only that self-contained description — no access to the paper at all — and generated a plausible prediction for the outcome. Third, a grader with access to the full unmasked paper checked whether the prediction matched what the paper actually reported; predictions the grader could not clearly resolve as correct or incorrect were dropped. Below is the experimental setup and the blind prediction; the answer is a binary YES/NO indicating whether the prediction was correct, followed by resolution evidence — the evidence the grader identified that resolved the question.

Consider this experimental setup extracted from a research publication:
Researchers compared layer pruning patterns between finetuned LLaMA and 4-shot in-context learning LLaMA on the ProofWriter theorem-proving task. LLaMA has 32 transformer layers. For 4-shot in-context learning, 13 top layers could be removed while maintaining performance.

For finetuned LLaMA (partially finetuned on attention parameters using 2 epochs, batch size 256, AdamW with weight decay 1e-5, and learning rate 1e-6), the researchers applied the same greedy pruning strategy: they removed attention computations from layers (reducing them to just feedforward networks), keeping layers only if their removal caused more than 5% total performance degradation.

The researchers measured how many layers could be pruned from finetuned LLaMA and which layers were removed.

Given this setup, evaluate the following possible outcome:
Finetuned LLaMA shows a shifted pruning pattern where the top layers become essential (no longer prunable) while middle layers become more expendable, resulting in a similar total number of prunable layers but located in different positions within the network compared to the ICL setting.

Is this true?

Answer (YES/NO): NO